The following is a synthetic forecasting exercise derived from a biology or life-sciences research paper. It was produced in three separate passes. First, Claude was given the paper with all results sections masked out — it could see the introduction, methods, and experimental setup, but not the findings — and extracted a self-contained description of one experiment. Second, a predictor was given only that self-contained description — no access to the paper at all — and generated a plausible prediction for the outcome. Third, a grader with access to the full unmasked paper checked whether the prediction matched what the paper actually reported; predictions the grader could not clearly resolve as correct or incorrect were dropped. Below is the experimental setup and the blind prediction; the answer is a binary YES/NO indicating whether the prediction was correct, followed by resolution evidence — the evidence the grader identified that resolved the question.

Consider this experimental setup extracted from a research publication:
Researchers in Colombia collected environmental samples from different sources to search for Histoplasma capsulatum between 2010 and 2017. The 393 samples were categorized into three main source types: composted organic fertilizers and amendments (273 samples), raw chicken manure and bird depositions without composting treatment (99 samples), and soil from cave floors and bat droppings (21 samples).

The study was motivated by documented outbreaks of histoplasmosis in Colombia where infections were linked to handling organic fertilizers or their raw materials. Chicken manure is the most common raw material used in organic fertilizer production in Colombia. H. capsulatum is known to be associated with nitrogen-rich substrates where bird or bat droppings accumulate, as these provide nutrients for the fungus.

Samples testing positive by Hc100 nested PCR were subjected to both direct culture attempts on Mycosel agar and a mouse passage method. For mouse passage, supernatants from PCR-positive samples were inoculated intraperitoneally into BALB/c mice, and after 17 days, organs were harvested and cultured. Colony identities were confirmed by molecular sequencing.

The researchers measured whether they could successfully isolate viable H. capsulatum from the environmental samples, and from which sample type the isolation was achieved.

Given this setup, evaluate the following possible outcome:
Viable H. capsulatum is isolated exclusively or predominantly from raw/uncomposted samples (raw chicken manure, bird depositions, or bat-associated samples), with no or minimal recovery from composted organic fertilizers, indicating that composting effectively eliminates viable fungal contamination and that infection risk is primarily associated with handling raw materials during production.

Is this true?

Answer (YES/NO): YES